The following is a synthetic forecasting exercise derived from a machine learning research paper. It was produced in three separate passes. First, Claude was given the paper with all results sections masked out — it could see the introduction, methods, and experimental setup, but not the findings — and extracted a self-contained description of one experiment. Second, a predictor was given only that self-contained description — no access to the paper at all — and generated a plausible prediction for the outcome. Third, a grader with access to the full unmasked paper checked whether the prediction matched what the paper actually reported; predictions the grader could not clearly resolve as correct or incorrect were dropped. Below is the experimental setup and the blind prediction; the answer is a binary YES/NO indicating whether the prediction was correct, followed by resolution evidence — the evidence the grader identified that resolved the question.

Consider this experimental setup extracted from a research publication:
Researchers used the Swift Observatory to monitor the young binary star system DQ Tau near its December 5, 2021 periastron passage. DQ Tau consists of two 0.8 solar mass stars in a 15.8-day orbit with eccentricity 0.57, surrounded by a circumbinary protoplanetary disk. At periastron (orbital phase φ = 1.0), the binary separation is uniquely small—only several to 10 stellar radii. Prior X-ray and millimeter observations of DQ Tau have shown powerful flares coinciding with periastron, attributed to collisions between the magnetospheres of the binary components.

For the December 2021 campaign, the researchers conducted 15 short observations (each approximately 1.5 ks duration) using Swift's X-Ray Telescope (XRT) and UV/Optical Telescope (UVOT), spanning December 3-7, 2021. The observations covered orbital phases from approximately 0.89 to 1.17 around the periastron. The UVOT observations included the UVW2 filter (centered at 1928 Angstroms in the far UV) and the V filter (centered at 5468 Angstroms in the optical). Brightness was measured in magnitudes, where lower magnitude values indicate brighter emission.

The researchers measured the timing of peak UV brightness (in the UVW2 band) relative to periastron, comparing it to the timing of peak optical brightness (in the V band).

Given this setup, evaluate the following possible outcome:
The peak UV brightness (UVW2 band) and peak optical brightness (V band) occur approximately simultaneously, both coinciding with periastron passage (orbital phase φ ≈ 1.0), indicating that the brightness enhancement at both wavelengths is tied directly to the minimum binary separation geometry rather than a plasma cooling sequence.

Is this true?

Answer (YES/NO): NO